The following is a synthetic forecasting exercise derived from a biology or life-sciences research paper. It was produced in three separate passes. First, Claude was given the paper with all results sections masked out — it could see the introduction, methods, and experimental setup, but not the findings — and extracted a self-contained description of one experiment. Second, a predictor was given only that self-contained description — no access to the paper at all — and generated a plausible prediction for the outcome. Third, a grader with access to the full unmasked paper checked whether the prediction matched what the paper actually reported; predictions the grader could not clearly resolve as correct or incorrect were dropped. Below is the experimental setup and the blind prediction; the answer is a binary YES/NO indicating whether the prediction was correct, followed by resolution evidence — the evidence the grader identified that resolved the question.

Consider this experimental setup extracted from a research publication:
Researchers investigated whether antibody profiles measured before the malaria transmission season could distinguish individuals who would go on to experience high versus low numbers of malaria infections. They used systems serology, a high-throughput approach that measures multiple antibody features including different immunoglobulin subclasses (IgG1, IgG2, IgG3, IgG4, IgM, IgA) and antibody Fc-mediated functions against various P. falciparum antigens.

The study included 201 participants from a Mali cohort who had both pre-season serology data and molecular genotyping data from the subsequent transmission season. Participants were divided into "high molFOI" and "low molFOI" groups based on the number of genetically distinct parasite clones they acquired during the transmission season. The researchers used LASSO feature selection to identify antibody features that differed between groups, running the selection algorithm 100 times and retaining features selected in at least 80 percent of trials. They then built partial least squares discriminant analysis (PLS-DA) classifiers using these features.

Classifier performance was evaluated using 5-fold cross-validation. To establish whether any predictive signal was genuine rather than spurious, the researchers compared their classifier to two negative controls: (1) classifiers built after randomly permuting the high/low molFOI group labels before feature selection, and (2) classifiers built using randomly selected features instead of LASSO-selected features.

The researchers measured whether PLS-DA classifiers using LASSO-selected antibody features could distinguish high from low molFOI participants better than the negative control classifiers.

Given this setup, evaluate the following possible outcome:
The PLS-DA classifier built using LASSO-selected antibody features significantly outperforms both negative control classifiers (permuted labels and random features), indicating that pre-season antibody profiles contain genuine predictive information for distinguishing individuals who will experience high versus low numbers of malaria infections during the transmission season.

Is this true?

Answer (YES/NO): YES